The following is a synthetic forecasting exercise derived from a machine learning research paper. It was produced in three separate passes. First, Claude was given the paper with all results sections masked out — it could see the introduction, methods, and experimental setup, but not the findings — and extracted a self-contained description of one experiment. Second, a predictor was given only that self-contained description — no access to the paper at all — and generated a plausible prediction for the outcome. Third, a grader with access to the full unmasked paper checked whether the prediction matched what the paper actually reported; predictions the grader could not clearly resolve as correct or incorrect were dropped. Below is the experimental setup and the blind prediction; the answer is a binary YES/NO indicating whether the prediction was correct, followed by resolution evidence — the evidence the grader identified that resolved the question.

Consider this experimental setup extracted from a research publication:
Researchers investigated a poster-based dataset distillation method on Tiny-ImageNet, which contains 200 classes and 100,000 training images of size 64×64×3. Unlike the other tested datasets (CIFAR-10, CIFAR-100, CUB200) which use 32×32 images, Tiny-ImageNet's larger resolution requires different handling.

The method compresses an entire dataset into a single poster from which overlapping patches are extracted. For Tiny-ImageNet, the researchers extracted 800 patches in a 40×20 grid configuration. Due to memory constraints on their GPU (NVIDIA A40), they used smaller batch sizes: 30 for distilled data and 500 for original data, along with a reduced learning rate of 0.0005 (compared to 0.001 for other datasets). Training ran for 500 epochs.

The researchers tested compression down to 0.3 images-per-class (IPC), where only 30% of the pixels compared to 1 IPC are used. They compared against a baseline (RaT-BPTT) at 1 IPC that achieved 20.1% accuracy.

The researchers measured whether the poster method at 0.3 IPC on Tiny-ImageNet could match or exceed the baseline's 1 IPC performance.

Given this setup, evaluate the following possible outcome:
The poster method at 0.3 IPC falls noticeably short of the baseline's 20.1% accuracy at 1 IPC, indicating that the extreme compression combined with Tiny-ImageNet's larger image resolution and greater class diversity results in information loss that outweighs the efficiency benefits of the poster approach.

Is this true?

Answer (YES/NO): YES